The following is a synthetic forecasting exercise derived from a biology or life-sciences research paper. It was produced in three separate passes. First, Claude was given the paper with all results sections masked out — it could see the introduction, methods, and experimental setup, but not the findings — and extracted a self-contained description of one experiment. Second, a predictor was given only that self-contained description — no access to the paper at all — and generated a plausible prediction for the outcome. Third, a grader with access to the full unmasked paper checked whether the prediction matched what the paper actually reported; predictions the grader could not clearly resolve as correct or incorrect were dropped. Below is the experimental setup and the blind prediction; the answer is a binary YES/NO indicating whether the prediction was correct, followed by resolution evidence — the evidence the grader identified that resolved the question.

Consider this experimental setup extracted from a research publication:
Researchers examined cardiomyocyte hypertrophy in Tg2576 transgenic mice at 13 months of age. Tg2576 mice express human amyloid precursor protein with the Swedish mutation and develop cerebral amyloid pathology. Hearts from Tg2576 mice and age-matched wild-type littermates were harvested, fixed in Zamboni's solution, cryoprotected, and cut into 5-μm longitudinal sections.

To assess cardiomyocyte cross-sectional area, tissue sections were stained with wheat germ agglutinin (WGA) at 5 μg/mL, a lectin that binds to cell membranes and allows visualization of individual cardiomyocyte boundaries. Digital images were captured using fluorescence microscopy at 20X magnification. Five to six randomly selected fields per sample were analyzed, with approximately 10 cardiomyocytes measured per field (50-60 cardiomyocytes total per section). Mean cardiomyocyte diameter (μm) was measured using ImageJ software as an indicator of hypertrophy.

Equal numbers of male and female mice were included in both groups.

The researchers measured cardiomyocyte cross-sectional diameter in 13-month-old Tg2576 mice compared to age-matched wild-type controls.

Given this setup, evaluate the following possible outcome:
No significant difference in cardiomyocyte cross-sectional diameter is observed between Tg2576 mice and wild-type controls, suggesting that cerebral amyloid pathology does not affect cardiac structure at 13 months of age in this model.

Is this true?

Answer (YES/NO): NO